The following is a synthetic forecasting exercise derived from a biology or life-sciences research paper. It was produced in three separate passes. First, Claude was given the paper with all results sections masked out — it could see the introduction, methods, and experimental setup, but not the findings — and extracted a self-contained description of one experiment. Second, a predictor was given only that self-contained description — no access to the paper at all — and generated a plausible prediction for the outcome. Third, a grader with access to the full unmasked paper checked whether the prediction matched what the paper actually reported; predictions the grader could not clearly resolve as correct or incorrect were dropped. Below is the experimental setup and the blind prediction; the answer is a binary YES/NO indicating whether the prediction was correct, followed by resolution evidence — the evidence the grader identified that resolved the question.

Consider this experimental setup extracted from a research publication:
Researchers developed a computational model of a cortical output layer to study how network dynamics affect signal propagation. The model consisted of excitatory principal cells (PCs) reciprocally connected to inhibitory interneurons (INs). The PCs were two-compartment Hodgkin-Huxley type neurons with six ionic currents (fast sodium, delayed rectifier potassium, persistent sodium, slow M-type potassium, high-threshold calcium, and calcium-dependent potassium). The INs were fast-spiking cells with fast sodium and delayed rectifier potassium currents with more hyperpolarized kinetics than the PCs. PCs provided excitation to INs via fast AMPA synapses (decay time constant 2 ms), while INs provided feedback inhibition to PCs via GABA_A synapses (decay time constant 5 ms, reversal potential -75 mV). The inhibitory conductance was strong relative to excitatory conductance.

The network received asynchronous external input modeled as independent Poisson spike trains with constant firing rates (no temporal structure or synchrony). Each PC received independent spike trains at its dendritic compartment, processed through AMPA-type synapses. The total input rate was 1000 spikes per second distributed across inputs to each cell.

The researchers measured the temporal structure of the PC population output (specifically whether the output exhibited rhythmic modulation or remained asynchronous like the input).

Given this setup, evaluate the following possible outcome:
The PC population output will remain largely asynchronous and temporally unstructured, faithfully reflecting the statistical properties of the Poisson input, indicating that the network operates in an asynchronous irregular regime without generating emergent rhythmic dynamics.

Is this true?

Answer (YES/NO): NO